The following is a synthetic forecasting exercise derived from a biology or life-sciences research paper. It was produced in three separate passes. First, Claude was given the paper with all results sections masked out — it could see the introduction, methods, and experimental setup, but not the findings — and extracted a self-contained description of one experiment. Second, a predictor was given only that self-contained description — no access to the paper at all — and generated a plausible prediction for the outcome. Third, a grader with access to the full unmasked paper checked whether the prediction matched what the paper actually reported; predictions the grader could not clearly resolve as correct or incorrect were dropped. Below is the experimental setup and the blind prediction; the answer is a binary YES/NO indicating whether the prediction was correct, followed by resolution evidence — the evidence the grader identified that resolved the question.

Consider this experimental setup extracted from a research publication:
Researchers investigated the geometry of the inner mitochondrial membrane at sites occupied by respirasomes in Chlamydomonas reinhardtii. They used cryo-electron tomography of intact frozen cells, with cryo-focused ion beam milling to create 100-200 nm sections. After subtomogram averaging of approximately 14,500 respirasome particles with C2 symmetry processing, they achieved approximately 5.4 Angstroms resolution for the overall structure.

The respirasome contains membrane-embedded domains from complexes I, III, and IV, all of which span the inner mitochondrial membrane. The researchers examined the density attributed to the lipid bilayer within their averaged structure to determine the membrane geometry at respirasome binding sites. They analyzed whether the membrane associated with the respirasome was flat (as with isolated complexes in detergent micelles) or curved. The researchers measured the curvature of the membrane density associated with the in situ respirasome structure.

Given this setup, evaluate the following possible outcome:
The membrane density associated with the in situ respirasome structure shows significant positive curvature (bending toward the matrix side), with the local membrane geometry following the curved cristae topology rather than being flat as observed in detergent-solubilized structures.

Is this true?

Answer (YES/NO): NO